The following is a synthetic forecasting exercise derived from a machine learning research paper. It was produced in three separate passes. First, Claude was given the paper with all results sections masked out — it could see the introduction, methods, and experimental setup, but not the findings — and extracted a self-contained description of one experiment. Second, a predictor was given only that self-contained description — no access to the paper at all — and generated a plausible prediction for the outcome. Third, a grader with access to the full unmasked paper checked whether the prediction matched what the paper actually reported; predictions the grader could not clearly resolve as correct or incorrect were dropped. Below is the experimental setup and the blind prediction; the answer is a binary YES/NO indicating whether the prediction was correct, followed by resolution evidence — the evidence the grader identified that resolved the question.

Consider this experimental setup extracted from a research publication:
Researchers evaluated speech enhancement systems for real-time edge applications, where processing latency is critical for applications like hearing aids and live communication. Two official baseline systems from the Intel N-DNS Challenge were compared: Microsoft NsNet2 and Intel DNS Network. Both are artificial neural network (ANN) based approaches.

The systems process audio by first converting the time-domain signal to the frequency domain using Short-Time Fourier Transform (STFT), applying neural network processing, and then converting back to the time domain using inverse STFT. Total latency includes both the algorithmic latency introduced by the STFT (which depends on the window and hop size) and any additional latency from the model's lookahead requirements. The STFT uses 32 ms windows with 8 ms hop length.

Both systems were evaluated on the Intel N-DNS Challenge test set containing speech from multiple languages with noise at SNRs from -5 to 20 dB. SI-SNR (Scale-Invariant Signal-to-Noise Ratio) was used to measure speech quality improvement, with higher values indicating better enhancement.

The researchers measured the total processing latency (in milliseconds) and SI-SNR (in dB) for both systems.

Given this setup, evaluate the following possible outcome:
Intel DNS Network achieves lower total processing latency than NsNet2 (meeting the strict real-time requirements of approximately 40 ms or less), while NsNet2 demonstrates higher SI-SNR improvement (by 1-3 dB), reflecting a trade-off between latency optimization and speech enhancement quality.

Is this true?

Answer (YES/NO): NO